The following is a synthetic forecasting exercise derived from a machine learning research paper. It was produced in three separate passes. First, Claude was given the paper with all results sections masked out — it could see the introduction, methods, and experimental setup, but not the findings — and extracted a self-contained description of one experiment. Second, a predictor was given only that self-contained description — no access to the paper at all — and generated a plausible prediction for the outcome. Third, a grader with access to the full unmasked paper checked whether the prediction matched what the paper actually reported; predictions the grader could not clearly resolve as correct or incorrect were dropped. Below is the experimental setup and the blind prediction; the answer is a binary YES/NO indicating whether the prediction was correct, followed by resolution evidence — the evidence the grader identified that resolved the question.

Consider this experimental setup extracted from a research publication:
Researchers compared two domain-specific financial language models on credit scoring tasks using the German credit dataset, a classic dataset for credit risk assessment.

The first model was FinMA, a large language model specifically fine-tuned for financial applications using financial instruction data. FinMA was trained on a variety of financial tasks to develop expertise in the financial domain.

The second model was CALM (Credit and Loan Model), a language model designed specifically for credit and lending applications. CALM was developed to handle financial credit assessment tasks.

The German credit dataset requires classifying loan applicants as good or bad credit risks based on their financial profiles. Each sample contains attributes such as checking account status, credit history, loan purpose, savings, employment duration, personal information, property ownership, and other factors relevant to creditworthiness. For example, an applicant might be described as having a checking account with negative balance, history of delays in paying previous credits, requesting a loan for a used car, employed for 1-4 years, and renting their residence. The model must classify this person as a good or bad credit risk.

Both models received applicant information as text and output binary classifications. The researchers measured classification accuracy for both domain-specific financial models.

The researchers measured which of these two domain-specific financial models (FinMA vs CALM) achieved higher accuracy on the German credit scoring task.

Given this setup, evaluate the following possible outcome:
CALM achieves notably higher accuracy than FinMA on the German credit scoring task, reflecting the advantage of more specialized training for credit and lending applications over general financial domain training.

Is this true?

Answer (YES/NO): YES